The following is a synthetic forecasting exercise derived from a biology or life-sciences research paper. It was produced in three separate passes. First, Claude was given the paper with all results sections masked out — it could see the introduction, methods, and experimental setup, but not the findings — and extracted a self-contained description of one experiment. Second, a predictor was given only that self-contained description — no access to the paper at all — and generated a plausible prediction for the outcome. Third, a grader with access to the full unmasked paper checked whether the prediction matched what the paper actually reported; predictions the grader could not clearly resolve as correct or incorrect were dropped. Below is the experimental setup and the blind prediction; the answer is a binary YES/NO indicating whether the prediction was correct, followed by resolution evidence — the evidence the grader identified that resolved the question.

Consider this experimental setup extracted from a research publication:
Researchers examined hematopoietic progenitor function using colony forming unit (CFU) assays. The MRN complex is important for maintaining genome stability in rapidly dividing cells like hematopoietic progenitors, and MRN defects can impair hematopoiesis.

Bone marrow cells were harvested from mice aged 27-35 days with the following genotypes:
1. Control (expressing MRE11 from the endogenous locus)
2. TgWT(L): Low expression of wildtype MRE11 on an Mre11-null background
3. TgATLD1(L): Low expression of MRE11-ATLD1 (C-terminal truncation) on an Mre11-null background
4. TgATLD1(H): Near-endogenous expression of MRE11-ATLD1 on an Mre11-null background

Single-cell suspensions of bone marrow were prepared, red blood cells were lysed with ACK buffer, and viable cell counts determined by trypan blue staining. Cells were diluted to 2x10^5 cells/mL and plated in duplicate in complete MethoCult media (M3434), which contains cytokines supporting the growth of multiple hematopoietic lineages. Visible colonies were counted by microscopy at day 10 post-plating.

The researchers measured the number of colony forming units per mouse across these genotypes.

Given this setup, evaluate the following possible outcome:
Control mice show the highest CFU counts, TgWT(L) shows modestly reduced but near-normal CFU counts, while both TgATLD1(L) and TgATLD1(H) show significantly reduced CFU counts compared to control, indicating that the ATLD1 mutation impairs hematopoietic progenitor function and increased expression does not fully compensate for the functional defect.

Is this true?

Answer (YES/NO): NO